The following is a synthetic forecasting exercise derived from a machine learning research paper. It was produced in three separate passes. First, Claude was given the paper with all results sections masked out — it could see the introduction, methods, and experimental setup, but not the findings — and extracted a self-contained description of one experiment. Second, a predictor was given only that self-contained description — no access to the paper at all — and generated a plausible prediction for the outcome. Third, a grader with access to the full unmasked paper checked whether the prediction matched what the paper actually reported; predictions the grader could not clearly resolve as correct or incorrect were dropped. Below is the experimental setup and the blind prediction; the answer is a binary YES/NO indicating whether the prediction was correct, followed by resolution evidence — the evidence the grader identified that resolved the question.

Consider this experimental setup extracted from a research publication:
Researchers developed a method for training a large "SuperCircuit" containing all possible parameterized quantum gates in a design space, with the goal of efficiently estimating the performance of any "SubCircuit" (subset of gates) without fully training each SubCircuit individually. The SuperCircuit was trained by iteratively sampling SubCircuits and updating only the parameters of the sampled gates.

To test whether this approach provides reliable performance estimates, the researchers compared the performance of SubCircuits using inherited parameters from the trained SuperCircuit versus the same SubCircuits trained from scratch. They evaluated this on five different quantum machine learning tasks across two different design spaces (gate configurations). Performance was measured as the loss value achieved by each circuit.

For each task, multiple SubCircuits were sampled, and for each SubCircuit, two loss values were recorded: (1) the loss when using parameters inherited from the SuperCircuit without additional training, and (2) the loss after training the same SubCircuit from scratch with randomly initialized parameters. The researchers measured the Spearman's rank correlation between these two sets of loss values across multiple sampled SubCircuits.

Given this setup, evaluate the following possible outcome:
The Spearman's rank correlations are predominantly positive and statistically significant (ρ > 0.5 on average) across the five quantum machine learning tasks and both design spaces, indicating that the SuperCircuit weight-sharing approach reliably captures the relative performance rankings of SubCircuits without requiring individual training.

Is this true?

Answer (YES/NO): YES